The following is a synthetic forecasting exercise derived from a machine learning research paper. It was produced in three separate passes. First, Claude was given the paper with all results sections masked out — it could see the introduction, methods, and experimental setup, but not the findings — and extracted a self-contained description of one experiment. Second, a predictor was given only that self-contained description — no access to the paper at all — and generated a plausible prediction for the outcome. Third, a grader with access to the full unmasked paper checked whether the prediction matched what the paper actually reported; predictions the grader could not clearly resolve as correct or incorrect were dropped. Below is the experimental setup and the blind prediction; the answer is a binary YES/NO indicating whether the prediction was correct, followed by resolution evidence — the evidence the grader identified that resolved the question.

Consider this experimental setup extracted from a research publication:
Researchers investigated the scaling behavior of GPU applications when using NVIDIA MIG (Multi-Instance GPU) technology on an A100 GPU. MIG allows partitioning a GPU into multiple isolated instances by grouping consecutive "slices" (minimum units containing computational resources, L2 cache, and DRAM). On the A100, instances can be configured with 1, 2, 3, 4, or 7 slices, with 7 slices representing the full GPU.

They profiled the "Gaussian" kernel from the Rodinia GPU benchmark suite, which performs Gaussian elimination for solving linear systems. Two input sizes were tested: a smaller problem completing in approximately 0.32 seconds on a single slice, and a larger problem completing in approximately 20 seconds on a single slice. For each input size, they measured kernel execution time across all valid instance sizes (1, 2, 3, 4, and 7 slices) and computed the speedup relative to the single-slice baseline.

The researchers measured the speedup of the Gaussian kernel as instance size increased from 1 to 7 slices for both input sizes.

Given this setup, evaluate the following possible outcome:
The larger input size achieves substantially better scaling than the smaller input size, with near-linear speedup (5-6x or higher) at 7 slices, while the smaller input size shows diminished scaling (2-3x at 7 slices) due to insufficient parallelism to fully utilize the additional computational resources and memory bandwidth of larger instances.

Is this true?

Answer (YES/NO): NO